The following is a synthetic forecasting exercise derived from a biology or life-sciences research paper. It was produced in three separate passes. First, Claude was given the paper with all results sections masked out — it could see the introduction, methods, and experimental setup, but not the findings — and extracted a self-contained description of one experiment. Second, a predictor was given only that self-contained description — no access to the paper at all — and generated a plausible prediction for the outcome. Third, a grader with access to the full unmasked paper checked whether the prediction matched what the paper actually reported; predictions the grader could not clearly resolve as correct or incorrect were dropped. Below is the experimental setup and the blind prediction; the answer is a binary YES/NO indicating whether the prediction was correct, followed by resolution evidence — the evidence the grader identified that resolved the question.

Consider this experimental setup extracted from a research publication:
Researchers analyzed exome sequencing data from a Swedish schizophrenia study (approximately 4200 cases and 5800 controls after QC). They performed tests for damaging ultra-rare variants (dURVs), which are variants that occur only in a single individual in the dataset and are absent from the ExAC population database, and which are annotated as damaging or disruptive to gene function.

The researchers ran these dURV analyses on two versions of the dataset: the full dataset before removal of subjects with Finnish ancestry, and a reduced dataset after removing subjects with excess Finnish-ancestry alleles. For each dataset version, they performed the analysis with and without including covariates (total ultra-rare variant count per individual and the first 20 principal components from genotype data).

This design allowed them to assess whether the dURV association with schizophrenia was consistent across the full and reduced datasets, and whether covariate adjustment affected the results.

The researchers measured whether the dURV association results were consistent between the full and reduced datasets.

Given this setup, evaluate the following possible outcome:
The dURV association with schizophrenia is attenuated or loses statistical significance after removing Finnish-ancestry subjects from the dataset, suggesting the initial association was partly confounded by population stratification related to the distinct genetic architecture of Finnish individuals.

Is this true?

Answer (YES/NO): NO